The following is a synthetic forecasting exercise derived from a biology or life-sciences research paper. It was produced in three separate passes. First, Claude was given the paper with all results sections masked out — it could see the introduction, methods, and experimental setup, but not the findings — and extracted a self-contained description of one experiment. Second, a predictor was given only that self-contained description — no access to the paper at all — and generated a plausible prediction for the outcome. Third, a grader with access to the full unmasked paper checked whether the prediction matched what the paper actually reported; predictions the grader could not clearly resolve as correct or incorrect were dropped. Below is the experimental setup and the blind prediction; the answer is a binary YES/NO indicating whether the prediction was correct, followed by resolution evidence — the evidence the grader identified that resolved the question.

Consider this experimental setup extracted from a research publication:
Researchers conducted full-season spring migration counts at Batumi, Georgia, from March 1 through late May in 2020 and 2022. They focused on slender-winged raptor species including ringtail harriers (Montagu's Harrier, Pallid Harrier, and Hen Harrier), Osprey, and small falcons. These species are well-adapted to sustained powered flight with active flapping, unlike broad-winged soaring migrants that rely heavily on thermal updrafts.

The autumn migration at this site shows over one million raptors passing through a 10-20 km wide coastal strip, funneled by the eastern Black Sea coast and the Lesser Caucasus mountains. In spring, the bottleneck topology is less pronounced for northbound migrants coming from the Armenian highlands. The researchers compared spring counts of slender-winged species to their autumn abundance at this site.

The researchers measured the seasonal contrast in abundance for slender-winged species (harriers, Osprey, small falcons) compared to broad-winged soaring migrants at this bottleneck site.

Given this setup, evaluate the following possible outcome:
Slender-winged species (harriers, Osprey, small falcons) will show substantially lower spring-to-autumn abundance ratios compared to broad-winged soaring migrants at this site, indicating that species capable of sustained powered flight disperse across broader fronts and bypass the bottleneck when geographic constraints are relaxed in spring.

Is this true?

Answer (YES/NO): YES